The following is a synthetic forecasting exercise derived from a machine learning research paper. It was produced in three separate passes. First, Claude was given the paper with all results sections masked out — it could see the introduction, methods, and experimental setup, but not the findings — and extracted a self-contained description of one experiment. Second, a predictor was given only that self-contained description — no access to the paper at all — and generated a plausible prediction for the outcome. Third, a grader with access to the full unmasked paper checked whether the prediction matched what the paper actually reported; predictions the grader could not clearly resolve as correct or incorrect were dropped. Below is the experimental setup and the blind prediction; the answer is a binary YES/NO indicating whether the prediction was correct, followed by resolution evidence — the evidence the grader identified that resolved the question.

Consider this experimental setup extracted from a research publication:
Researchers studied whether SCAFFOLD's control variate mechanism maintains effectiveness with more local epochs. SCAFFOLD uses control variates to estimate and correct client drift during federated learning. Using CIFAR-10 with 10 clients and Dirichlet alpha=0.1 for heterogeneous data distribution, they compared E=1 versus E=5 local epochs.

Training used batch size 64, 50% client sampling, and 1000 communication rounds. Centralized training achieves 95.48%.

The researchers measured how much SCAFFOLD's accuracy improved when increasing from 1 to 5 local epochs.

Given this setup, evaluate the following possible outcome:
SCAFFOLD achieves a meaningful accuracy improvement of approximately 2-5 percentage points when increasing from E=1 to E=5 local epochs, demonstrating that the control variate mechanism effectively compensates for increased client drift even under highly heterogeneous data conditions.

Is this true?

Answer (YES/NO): NO